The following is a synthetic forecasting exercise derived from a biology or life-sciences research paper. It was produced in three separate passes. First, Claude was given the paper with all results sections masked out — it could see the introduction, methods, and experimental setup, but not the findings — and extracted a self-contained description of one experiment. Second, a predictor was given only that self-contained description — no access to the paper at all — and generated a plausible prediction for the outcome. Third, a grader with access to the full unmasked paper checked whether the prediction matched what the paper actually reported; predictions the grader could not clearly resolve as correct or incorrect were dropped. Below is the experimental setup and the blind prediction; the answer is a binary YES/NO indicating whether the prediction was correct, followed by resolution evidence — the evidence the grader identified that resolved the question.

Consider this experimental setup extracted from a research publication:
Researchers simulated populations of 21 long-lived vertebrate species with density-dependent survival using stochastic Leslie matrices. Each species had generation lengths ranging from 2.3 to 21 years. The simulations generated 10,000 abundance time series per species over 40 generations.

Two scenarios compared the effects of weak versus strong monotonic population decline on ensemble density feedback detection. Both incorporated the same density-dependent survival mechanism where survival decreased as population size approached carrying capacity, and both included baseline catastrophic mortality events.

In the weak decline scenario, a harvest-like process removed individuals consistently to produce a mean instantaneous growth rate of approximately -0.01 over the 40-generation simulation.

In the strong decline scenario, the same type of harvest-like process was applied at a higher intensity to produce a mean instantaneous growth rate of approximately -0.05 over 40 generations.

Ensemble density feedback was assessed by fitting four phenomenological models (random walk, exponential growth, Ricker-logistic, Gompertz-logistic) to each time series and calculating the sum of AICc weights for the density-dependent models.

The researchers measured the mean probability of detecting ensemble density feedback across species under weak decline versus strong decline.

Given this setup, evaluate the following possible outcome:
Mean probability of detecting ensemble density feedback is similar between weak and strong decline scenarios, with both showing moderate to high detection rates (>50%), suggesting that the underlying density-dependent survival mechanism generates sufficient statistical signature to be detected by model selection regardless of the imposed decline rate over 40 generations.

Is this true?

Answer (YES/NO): YES